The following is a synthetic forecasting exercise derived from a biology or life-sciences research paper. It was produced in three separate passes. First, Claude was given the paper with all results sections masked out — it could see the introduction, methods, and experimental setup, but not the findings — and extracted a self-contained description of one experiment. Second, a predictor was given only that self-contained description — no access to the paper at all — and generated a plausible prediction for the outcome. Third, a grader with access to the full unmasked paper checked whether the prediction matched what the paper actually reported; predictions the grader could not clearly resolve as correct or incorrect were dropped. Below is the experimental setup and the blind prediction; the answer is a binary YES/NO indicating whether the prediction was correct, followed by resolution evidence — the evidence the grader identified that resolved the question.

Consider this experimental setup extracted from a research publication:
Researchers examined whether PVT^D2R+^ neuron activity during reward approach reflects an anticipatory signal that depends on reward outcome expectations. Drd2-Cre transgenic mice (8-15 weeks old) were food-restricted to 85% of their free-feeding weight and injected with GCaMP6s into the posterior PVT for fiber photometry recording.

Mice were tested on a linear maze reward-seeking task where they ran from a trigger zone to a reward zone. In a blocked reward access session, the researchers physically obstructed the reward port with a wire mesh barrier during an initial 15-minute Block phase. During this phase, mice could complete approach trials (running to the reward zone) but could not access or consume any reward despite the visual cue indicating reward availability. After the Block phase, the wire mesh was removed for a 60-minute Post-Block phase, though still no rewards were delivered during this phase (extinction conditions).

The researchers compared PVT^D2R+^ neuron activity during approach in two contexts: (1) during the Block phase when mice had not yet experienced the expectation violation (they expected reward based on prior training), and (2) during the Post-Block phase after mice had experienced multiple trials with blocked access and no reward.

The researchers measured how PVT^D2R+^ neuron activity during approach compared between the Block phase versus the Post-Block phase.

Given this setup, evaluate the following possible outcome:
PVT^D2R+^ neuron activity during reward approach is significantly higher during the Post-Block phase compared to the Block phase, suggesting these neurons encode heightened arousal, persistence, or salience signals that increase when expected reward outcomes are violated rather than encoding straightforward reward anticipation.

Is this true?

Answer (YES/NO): YES